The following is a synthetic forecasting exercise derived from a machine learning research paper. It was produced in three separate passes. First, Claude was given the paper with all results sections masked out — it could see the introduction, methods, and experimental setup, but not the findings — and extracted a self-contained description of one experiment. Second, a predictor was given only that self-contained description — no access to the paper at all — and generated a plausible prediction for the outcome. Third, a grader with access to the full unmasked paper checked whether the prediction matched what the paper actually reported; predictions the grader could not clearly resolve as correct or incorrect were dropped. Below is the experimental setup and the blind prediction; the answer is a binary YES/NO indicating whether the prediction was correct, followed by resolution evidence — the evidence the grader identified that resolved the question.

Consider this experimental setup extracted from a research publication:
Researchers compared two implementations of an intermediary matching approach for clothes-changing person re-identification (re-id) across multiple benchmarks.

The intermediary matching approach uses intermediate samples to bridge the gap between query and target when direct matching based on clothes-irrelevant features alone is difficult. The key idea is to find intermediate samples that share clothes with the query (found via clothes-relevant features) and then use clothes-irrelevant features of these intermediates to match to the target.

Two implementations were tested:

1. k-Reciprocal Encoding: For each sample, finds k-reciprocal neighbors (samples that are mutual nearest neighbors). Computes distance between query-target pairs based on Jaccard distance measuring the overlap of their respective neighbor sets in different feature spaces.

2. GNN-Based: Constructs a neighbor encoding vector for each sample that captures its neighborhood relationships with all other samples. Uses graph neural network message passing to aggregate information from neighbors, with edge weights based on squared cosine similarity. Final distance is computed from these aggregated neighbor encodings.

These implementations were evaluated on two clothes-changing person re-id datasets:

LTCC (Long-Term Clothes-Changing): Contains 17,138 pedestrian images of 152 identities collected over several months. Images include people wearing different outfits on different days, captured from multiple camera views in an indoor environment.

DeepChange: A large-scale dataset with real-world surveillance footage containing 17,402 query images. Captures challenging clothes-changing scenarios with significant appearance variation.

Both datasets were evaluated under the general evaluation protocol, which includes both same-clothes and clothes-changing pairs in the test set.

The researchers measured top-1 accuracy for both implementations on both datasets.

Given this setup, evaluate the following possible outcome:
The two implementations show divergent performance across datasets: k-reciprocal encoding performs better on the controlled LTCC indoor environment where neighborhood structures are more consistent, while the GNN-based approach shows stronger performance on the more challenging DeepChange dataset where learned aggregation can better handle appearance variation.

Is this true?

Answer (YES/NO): NO